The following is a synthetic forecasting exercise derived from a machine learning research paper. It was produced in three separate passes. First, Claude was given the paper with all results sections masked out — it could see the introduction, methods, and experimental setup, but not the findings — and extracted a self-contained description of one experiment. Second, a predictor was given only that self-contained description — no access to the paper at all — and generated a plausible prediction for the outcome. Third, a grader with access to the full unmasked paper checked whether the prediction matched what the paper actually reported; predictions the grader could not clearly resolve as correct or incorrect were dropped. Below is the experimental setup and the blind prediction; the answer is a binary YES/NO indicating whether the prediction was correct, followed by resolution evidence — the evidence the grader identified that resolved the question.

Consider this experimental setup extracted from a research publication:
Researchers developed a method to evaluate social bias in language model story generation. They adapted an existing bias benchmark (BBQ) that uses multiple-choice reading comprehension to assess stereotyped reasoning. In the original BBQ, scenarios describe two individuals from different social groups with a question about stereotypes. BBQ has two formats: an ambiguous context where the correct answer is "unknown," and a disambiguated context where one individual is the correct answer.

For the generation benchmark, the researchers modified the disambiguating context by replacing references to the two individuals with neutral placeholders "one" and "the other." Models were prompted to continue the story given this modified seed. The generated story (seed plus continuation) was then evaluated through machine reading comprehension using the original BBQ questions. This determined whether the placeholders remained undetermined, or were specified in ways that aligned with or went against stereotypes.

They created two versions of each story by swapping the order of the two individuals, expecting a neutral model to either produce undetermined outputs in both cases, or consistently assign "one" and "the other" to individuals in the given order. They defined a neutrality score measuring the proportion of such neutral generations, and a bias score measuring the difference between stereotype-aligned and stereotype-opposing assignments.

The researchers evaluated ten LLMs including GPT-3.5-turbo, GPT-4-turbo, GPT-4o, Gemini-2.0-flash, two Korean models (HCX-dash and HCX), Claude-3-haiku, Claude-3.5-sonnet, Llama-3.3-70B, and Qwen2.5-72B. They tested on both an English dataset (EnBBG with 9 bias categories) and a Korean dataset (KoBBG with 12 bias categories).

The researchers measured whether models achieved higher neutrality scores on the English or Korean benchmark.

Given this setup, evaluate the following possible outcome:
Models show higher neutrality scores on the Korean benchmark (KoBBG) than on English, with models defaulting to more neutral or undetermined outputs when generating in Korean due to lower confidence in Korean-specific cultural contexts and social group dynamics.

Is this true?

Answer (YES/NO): NO